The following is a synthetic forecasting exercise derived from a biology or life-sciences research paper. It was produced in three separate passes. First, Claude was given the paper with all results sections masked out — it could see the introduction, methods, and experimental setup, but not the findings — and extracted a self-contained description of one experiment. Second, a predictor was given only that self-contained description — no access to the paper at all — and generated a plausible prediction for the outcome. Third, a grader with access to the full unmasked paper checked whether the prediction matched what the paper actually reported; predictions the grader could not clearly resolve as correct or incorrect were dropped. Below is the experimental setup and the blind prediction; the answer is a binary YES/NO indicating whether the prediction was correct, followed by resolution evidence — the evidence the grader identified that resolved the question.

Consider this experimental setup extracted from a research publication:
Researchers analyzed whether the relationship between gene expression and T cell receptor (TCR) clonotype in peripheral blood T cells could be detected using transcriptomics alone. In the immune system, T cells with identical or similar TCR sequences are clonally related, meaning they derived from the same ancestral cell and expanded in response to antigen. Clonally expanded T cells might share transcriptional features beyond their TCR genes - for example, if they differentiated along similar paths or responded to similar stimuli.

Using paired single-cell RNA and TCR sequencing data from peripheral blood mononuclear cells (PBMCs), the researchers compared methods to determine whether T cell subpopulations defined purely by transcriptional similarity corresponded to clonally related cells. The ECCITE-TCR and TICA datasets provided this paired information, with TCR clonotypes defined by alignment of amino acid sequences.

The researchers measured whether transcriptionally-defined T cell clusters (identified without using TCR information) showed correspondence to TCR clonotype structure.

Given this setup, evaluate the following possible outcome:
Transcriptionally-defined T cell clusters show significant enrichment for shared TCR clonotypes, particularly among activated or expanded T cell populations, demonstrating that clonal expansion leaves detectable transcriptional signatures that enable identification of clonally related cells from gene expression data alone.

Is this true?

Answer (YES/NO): YES